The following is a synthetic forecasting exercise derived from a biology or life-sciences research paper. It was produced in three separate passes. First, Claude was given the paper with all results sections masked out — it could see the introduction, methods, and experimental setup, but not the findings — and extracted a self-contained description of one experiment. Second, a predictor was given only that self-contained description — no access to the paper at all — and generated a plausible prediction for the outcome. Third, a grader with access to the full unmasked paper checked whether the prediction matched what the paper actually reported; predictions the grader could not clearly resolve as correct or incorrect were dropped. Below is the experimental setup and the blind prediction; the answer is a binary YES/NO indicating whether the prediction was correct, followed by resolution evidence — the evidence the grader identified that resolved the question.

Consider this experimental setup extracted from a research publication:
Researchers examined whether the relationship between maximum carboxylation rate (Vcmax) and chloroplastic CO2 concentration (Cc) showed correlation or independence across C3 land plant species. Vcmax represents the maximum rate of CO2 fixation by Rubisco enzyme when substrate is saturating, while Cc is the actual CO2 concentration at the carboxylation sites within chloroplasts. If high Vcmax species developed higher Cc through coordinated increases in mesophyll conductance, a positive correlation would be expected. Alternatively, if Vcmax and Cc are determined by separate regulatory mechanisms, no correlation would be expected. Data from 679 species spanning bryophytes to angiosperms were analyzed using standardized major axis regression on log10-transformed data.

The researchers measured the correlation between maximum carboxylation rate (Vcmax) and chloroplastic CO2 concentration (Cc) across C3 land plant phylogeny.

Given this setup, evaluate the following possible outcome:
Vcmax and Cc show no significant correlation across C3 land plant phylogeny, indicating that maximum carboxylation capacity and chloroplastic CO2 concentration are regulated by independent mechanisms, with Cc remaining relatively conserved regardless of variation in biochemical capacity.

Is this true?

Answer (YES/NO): YES